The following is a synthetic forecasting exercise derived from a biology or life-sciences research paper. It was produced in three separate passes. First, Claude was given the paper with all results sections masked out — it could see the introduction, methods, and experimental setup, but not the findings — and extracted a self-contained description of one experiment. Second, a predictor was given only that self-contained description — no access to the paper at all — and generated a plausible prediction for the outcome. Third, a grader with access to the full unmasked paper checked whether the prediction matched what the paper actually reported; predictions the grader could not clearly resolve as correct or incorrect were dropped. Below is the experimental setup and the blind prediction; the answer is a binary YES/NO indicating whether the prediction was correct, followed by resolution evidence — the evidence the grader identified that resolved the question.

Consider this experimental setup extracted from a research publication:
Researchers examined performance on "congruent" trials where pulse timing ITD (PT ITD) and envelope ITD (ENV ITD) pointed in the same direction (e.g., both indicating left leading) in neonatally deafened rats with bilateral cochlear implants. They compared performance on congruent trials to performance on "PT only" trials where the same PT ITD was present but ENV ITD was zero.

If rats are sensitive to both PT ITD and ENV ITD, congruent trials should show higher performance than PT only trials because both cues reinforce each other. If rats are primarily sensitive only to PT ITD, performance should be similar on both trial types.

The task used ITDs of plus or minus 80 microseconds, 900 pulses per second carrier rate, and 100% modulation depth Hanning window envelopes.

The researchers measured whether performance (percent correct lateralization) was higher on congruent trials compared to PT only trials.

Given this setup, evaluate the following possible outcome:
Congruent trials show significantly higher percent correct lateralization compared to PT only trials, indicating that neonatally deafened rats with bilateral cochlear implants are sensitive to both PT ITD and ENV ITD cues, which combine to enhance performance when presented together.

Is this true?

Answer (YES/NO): NO